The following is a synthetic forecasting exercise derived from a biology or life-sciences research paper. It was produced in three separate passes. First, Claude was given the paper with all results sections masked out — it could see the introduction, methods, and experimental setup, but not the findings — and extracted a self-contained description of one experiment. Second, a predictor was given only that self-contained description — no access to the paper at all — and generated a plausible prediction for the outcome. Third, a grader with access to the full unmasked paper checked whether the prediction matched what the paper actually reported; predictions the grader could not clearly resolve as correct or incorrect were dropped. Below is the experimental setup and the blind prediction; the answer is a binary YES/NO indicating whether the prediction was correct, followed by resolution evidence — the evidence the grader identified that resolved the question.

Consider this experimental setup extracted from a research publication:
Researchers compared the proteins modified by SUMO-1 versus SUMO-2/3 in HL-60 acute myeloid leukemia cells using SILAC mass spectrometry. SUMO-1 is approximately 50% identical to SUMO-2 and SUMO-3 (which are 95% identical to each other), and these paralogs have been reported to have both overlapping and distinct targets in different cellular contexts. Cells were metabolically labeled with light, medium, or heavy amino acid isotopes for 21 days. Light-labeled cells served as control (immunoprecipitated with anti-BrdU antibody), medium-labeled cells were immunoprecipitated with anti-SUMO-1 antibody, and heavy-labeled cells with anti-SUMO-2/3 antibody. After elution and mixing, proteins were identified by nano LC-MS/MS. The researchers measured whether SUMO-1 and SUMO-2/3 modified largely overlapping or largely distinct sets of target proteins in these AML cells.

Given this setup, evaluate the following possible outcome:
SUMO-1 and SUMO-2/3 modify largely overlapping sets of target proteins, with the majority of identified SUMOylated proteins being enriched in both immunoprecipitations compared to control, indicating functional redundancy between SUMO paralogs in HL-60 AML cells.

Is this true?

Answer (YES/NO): YES